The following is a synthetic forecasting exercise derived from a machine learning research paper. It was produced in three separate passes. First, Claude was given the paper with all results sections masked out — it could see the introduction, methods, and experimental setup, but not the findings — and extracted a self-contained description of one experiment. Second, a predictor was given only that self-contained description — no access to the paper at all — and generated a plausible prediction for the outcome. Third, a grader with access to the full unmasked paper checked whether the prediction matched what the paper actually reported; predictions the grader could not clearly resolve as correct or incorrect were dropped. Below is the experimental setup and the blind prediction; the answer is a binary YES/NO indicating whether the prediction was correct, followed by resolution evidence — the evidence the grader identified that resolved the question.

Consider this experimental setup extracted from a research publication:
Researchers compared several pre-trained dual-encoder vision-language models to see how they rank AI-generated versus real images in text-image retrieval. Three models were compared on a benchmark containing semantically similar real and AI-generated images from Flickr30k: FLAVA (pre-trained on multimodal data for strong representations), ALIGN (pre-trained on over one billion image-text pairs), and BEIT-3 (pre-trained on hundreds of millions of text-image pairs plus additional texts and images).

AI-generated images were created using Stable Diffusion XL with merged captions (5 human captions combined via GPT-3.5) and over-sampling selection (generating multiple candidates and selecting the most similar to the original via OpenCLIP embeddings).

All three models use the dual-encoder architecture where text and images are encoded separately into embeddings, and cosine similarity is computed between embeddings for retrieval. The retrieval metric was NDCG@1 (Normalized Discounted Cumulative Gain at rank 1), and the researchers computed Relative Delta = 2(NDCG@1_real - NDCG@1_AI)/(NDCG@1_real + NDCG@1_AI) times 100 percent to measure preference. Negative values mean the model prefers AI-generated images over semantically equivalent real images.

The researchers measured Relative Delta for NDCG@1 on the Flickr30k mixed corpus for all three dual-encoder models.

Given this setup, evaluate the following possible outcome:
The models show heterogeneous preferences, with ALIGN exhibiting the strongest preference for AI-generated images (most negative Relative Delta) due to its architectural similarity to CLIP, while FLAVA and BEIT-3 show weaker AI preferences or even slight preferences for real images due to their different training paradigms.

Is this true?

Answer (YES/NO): NO